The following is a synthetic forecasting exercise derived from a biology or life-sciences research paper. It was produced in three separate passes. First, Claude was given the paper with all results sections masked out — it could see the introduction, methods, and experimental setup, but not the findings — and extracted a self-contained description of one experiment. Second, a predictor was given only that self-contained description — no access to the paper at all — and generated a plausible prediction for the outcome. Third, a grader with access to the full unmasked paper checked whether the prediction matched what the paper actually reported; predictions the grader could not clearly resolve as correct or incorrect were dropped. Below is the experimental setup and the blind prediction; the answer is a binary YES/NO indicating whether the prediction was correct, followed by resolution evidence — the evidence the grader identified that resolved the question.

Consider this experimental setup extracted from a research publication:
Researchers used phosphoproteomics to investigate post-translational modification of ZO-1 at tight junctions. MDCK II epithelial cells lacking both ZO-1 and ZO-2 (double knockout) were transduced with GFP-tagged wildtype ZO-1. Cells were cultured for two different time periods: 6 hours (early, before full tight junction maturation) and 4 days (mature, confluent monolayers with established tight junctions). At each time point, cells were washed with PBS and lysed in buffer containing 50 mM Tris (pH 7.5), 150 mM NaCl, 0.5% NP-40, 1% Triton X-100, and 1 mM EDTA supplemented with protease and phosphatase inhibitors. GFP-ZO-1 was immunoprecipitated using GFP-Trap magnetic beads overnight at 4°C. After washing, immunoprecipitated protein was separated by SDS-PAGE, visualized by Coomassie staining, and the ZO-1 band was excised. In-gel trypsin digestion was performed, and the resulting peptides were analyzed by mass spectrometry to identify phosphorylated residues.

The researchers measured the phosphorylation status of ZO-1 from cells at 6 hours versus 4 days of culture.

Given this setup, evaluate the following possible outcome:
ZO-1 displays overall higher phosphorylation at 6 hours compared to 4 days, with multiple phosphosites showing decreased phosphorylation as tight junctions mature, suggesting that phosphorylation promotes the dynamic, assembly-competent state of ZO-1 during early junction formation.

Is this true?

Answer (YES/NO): NO